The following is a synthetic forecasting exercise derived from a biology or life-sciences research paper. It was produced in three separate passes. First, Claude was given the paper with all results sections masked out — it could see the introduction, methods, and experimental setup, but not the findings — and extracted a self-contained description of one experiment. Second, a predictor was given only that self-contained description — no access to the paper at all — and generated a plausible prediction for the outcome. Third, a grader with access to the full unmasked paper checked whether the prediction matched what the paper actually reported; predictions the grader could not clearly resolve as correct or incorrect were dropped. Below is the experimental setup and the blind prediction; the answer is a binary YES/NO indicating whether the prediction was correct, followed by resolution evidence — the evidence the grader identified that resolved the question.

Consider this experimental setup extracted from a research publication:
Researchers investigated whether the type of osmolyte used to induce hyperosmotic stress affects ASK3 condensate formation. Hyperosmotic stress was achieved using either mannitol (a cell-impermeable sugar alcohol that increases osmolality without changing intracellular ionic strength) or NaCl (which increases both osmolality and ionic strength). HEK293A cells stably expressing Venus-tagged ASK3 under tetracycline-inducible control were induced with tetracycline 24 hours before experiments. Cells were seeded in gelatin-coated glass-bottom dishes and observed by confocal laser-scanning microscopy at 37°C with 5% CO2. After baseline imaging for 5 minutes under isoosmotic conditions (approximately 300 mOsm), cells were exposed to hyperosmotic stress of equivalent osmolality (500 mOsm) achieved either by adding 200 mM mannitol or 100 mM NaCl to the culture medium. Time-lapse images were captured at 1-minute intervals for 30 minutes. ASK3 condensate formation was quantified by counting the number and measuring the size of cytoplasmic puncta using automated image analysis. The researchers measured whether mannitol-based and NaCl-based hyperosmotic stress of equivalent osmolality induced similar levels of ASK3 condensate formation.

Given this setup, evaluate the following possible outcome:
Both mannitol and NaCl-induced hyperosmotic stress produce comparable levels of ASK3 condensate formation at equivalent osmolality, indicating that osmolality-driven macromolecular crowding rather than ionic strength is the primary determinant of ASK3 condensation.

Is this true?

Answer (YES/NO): YES